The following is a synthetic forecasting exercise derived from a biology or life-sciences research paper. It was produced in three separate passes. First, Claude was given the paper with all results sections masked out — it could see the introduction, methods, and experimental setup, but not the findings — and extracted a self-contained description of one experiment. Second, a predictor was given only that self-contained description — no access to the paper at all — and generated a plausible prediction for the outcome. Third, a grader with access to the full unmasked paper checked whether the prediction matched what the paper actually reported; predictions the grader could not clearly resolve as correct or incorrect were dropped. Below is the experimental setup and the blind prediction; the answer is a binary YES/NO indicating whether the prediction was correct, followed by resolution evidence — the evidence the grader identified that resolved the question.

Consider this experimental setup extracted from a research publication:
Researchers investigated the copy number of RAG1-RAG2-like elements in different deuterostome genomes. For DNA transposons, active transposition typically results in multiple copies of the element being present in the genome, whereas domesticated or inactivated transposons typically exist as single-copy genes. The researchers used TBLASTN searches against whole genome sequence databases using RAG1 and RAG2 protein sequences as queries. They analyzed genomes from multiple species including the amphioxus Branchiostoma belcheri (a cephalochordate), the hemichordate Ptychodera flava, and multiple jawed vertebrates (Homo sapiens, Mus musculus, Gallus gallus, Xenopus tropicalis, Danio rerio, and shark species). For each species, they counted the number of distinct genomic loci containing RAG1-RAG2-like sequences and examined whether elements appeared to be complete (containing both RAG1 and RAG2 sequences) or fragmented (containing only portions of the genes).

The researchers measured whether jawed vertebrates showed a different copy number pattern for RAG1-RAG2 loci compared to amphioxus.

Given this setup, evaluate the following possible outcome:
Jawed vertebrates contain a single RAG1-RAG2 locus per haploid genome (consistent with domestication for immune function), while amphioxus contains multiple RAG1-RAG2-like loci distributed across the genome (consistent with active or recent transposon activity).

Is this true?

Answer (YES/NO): YES